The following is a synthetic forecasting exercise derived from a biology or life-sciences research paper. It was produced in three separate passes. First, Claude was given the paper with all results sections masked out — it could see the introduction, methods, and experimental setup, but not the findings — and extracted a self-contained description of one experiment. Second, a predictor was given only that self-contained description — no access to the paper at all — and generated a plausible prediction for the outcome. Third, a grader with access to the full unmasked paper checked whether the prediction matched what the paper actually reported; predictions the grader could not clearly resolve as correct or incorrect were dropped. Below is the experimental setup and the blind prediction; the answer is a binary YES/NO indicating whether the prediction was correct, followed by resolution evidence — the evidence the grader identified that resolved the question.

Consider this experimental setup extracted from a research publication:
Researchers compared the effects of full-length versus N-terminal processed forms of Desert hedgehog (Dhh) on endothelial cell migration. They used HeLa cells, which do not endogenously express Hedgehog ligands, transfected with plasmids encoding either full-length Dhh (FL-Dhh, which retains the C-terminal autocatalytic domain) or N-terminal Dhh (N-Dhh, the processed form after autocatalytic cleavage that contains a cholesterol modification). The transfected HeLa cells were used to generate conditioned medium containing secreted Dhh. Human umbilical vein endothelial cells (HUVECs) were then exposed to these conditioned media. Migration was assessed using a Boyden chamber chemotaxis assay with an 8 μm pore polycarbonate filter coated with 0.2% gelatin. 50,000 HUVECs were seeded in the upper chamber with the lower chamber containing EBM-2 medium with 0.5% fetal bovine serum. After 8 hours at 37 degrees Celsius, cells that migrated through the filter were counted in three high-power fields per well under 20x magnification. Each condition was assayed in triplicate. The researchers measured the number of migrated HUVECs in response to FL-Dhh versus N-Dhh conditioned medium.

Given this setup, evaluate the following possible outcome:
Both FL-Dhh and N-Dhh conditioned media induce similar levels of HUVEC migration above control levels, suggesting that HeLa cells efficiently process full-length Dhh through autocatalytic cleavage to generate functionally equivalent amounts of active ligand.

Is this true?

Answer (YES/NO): NO